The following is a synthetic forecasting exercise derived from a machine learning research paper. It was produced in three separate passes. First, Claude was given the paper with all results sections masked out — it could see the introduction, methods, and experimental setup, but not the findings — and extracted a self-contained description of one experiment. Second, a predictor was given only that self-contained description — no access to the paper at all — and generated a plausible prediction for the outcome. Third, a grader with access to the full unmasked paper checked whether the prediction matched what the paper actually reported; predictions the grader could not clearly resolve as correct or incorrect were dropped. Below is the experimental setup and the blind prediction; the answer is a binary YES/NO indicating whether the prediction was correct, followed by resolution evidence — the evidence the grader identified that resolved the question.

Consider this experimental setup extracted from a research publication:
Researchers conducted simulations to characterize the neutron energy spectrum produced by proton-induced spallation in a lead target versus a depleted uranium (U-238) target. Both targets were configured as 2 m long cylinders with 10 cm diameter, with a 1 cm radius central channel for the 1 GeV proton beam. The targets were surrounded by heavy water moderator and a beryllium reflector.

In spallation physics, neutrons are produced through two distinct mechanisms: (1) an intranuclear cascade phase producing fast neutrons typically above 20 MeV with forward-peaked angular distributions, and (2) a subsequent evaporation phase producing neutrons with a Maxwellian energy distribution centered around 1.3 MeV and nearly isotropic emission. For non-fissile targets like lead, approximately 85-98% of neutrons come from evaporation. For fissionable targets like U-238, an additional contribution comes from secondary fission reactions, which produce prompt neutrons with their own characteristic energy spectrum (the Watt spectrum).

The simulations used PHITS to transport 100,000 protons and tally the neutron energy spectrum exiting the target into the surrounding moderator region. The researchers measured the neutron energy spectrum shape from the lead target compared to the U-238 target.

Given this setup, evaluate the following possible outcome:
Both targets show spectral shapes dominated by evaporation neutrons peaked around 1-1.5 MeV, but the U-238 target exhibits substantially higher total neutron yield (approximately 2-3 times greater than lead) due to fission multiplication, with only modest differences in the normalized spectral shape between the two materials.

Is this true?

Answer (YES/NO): NO